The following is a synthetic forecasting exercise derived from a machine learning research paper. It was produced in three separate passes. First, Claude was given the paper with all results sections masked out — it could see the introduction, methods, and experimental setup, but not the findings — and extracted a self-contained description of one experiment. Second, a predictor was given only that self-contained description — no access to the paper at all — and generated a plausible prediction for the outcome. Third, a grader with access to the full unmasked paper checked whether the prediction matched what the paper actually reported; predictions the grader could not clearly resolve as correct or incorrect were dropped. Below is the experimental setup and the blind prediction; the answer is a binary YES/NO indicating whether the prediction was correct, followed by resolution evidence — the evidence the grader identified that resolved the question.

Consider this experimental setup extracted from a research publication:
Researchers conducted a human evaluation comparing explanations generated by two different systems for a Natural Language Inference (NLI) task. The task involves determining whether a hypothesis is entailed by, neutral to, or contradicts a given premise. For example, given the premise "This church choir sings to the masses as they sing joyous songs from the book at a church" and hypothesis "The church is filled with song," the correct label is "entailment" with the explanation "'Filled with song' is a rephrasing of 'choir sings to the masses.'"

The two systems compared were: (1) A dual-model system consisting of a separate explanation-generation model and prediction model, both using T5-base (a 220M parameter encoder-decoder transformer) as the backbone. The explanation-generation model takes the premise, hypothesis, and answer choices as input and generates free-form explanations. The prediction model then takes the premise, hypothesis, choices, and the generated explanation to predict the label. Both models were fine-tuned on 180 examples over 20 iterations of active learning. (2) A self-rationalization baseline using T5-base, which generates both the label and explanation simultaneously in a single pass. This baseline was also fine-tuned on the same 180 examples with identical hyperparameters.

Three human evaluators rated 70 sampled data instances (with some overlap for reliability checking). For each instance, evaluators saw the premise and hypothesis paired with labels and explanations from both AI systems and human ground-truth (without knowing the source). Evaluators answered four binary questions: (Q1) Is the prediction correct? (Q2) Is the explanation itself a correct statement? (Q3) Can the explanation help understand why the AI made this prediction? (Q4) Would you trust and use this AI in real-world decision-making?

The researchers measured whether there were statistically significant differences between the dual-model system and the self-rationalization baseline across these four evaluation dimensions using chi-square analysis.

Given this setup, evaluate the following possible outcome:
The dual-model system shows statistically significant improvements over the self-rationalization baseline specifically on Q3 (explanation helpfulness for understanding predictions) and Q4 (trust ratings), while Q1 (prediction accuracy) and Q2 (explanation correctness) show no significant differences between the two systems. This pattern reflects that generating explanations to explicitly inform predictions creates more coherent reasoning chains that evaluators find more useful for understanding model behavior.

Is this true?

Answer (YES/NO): NO